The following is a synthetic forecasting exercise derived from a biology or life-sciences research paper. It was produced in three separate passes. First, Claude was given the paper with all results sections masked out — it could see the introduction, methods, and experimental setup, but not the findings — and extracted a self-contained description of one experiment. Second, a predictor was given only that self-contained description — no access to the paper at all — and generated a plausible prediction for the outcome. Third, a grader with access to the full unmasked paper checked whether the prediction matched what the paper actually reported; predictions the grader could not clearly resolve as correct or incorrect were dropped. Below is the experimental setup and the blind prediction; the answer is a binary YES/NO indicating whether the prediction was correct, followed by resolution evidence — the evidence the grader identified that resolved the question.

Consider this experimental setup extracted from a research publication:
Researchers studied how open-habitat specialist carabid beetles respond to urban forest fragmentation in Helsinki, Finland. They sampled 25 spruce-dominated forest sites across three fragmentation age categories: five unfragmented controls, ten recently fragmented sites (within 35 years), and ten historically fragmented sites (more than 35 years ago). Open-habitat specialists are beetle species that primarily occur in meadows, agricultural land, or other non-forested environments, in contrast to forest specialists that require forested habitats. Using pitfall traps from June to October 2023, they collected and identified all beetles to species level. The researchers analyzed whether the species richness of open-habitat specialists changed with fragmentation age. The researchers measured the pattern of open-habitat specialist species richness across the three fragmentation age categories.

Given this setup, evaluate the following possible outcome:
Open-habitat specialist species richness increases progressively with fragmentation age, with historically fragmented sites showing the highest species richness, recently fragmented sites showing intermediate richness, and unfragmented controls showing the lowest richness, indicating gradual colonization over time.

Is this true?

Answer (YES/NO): NO